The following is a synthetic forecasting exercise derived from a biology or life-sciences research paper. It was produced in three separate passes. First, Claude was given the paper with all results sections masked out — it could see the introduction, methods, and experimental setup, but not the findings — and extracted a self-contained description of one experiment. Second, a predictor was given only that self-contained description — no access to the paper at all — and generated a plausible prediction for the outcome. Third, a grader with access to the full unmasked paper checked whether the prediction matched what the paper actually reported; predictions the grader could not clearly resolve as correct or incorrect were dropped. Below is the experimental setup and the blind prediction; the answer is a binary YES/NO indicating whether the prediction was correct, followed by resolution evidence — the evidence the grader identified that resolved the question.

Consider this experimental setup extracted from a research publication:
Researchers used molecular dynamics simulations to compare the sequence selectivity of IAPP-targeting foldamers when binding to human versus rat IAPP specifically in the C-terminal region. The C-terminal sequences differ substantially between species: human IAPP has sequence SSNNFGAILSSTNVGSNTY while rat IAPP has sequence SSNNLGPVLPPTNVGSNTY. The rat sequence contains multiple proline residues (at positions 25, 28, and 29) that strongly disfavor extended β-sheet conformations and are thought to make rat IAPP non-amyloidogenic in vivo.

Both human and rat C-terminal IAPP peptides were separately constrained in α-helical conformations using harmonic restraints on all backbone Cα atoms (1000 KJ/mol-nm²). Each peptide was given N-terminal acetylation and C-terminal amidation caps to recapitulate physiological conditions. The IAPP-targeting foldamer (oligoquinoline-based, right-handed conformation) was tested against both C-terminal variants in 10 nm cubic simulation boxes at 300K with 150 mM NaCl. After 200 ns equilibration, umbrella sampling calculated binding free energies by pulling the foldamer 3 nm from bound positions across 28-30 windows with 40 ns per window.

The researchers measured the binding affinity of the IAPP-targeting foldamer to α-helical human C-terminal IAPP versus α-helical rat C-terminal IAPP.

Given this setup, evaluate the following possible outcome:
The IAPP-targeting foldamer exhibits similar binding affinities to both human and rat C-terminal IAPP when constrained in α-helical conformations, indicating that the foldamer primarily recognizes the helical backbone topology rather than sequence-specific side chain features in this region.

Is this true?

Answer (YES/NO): NO